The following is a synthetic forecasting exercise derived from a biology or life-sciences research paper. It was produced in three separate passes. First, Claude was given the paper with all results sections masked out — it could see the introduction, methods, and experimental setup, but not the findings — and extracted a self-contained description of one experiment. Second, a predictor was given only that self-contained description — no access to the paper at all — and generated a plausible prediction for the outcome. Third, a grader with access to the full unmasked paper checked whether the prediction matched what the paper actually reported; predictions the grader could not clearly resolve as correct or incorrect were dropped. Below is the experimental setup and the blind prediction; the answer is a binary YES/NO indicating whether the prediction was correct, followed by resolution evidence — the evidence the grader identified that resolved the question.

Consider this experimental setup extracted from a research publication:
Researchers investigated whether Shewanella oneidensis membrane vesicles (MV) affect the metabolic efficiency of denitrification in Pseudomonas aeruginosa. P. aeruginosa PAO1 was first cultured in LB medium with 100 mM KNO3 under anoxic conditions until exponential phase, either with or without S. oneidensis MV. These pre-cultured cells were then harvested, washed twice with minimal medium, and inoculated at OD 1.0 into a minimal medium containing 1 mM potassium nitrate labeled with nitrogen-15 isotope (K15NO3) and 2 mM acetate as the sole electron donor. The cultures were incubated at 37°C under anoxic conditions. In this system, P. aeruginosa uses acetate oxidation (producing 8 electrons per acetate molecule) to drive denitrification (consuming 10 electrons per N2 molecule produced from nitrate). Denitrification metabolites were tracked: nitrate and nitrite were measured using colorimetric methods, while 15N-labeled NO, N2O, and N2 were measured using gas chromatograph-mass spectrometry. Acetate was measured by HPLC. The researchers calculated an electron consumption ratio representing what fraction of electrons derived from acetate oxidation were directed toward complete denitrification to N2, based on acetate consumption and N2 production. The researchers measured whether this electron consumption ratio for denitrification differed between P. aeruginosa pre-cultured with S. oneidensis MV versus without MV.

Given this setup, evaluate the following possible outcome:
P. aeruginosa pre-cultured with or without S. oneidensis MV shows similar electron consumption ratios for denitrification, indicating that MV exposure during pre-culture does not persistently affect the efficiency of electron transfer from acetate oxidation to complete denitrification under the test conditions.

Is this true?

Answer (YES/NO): NO